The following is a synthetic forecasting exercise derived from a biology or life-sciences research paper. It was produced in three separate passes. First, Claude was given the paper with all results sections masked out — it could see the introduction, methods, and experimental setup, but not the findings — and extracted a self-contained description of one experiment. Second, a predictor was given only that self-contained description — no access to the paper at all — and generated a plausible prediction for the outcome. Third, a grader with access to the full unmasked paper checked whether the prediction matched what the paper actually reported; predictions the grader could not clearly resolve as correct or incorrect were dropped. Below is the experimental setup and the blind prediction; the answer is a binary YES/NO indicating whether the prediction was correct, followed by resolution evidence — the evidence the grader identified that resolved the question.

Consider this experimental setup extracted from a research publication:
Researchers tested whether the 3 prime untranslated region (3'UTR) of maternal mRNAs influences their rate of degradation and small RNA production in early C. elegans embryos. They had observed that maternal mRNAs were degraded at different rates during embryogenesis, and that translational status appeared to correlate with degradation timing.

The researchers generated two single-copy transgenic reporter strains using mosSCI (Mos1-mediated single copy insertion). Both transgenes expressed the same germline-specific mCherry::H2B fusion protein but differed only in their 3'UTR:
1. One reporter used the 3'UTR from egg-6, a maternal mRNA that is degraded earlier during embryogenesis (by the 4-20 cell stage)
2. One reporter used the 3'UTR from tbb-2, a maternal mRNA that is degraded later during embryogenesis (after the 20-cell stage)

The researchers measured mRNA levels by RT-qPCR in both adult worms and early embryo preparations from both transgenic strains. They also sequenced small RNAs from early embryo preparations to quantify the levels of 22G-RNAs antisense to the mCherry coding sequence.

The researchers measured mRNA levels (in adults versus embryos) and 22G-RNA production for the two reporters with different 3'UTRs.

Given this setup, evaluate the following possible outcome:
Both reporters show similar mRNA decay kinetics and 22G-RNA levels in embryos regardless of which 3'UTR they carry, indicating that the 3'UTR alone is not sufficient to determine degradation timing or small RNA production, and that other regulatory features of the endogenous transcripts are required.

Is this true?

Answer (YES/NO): NO